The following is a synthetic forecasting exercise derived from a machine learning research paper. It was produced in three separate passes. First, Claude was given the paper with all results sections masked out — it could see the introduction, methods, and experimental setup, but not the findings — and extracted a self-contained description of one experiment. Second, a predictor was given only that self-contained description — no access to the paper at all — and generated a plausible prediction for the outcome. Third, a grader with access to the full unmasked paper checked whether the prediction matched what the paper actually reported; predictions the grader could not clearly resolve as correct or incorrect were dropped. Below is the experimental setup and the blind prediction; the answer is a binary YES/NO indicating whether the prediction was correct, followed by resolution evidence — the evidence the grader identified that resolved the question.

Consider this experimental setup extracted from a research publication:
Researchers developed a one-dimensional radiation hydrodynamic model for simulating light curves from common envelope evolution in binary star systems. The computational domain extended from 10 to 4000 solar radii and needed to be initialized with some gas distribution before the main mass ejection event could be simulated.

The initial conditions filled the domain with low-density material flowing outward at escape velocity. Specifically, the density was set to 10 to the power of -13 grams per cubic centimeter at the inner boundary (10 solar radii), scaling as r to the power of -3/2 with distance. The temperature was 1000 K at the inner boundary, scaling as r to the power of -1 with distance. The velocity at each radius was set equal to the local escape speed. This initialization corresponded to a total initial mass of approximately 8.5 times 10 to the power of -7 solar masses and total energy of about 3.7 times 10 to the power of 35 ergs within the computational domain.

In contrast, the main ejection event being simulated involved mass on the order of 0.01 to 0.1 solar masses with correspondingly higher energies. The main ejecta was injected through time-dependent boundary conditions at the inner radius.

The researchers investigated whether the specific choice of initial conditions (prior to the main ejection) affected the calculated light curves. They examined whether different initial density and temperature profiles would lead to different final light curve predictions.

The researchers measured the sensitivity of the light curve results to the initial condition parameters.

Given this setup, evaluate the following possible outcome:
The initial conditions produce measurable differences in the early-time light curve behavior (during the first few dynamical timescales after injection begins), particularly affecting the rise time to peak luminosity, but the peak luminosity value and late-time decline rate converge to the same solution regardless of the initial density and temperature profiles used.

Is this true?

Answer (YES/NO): NO